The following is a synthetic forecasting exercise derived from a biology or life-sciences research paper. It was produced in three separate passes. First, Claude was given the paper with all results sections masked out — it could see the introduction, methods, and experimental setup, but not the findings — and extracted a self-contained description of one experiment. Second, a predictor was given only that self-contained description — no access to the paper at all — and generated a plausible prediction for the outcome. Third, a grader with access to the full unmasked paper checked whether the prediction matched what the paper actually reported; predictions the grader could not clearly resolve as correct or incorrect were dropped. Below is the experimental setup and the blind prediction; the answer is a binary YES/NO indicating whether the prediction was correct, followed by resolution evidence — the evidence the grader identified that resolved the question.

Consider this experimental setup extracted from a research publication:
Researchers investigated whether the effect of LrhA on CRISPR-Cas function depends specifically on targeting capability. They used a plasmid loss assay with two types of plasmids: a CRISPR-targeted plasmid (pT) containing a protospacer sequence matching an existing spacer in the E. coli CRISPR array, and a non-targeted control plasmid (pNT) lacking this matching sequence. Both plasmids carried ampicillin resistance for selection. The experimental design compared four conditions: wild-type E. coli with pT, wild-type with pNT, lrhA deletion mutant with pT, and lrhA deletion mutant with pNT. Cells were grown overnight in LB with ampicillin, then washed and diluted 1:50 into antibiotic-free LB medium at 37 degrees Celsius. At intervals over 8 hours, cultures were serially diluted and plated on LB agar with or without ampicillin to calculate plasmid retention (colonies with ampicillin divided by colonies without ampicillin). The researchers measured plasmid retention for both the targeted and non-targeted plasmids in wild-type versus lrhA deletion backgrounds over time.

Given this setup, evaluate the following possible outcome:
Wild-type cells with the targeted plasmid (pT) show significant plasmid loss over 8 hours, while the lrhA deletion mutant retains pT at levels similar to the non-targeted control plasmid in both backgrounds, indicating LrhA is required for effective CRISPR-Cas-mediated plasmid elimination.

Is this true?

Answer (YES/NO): NO